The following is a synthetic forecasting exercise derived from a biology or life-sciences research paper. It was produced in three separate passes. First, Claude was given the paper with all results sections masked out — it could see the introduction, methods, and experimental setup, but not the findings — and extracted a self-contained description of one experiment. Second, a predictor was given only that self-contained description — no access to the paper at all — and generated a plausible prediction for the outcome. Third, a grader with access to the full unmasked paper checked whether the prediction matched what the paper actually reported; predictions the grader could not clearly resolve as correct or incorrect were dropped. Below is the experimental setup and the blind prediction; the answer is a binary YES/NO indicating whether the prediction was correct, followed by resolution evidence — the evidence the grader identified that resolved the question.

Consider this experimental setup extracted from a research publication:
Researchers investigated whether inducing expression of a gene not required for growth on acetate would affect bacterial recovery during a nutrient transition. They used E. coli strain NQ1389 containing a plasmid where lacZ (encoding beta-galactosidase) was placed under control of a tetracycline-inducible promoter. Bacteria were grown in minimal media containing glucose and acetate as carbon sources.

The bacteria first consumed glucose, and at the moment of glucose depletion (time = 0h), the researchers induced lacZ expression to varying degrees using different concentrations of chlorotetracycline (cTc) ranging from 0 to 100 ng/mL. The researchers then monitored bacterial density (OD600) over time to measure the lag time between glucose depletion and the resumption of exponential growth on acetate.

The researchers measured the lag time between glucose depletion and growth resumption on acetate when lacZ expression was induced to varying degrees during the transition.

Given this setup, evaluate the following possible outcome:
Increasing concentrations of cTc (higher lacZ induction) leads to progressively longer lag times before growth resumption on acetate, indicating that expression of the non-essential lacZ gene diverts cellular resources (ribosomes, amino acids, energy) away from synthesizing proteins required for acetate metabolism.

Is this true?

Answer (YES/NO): YES